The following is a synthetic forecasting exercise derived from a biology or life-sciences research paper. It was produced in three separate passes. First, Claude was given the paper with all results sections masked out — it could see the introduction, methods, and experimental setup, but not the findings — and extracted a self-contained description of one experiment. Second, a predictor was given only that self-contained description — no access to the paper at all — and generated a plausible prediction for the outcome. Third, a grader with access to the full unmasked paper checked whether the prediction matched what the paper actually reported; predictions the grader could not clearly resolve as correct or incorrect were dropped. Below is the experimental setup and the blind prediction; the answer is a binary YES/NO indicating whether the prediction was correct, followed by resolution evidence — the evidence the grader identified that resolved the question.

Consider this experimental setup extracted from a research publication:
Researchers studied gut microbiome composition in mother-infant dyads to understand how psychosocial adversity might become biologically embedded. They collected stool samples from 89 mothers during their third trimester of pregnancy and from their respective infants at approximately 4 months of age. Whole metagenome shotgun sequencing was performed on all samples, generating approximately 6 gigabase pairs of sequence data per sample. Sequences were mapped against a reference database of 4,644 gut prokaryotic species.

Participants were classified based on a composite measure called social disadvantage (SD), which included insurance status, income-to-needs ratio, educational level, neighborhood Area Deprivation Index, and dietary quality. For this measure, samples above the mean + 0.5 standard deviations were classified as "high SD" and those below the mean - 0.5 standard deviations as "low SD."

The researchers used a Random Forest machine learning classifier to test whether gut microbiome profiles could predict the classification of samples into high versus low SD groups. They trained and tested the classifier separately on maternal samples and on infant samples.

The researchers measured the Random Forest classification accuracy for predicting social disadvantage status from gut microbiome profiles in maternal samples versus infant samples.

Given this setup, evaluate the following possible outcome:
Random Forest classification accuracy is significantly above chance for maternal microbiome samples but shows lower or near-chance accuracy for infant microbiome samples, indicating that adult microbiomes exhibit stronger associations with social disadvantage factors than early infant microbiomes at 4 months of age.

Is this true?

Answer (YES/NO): NO